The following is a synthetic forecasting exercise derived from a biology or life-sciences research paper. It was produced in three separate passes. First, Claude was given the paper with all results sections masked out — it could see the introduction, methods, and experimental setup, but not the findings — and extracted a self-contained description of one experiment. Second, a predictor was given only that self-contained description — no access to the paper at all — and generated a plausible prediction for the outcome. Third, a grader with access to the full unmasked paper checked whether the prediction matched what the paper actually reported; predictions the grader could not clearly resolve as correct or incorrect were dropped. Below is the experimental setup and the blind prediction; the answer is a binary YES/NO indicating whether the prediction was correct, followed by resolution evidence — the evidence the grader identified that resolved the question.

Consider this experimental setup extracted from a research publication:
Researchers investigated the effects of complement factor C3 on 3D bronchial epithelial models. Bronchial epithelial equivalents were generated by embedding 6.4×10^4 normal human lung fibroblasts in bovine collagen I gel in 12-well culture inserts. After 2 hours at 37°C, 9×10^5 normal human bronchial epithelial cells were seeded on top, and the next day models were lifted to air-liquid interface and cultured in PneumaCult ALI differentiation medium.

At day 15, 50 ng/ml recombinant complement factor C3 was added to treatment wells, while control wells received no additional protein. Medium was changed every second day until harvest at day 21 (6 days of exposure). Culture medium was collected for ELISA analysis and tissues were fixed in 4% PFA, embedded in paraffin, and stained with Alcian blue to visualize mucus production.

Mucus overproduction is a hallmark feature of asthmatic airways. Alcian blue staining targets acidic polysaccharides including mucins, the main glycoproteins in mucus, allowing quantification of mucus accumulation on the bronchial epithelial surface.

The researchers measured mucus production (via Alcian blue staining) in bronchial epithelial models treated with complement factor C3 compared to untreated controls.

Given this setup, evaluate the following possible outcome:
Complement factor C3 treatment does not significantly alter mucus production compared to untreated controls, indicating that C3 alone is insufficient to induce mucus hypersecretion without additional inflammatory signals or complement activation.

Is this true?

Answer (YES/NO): NO